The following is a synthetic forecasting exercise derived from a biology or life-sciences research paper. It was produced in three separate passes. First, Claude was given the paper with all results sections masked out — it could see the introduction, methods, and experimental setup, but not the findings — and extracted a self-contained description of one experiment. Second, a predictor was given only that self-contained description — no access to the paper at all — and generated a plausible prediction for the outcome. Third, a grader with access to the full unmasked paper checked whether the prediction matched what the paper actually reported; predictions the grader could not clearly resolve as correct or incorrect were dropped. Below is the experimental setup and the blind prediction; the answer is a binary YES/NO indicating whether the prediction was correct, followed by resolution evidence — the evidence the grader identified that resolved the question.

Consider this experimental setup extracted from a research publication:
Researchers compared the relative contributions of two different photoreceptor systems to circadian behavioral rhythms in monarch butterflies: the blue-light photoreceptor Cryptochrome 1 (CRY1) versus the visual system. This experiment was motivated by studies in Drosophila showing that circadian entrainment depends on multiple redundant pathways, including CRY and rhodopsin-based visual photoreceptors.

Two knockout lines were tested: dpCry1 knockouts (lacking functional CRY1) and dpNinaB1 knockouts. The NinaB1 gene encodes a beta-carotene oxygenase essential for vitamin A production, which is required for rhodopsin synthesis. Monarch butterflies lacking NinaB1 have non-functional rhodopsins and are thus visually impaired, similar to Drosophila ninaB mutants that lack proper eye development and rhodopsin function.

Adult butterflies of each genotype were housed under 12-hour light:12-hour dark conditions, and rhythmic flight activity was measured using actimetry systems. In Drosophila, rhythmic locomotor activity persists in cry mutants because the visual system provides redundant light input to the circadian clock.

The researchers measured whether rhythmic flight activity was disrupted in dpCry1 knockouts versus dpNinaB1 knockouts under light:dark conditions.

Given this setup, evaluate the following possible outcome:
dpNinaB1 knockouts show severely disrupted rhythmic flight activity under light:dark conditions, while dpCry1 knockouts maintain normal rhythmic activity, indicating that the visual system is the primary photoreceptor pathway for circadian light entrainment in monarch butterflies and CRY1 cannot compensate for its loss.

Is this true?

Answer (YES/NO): NO